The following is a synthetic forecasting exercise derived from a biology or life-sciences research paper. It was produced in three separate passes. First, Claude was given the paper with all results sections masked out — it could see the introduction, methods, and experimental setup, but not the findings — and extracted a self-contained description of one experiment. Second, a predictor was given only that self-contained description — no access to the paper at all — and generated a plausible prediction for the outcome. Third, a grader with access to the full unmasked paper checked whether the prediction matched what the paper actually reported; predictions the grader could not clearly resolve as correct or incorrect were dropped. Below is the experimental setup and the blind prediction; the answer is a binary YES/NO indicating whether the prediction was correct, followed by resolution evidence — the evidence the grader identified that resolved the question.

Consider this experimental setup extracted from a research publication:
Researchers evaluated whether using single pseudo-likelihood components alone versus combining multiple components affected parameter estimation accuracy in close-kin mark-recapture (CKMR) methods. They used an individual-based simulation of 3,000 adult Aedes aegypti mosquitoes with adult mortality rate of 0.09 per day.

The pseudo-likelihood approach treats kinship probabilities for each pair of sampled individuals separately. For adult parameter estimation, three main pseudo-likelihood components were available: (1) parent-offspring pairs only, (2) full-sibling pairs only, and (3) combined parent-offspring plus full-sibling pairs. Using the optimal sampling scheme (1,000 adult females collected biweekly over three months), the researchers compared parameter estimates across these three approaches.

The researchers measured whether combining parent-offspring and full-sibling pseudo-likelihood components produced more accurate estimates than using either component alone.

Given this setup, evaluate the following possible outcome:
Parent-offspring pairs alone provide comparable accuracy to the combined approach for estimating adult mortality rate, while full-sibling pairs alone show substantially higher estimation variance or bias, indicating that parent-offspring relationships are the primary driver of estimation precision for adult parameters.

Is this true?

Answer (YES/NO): NO